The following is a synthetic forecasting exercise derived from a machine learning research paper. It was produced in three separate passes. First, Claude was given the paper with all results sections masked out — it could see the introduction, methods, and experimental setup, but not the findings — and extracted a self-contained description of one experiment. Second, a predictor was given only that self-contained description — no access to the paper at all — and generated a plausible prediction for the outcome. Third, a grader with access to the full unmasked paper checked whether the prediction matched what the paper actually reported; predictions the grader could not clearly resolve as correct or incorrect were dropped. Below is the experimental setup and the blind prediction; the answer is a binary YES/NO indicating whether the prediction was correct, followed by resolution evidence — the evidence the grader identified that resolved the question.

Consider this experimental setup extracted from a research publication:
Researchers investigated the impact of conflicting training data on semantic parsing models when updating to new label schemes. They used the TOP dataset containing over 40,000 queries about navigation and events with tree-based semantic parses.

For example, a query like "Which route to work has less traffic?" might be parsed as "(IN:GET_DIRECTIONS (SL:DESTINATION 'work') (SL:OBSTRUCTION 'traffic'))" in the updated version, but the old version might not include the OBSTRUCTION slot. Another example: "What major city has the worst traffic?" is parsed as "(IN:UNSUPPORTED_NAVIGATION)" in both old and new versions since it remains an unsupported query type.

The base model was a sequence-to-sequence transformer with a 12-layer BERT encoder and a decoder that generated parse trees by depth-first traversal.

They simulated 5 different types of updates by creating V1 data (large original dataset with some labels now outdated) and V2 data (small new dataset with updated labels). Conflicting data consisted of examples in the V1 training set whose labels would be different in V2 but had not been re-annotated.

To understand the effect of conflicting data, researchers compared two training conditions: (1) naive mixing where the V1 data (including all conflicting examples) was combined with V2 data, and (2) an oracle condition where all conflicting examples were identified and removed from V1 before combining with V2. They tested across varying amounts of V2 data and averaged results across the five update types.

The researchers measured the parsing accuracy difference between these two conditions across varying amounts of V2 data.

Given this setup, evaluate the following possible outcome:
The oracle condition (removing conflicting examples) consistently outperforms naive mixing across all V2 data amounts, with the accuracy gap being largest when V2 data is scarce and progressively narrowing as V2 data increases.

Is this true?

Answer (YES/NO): YES